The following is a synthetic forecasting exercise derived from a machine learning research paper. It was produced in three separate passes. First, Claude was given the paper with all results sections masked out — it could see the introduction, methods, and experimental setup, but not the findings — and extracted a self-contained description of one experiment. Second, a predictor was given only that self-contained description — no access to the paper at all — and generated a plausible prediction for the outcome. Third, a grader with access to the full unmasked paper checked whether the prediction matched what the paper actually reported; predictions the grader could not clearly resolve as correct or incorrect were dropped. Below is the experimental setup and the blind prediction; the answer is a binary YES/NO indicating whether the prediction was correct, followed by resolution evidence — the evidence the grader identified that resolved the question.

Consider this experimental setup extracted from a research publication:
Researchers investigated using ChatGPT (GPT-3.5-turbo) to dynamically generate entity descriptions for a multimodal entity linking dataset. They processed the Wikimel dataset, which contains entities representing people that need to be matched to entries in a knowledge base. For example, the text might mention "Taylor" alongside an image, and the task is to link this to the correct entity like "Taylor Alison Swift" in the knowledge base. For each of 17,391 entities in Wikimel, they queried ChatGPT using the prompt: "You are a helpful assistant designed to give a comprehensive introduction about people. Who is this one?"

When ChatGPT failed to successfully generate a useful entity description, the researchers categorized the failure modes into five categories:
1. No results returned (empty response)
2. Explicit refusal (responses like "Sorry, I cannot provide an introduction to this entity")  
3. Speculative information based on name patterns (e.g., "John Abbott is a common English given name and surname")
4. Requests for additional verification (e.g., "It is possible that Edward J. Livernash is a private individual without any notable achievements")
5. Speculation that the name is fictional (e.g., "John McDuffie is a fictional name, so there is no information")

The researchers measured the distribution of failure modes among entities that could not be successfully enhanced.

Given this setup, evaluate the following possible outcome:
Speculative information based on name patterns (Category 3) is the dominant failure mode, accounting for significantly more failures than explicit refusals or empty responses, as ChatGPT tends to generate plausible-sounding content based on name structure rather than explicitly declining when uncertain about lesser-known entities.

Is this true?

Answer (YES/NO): NO